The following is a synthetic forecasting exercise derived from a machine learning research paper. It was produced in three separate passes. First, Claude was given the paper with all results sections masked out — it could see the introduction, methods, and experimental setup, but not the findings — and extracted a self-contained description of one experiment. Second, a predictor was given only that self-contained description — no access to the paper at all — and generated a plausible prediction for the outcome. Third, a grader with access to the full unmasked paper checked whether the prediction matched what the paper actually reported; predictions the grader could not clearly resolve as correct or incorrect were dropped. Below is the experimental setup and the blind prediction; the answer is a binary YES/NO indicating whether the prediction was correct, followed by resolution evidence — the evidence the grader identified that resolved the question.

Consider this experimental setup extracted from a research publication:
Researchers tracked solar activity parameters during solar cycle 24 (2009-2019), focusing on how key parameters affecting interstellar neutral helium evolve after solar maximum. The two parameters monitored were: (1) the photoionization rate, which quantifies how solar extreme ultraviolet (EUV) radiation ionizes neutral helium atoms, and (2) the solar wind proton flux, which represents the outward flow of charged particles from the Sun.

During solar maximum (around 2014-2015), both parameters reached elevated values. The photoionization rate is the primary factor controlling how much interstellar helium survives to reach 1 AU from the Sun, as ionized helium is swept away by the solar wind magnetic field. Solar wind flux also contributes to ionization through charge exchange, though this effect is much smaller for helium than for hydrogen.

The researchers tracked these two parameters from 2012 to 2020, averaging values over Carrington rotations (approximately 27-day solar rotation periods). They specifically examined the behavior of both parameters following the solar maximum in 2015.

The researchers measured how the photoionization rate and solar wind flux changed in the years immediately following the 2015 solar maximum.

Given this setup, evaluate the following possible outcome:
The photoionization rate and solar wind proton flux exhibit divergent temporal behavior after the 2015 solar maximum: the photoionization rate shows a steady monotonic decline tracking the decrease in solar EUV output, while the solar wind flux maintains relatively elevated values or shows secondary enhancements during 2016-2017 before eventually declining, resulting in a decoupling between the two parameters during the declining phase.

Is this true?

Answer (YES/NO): YES